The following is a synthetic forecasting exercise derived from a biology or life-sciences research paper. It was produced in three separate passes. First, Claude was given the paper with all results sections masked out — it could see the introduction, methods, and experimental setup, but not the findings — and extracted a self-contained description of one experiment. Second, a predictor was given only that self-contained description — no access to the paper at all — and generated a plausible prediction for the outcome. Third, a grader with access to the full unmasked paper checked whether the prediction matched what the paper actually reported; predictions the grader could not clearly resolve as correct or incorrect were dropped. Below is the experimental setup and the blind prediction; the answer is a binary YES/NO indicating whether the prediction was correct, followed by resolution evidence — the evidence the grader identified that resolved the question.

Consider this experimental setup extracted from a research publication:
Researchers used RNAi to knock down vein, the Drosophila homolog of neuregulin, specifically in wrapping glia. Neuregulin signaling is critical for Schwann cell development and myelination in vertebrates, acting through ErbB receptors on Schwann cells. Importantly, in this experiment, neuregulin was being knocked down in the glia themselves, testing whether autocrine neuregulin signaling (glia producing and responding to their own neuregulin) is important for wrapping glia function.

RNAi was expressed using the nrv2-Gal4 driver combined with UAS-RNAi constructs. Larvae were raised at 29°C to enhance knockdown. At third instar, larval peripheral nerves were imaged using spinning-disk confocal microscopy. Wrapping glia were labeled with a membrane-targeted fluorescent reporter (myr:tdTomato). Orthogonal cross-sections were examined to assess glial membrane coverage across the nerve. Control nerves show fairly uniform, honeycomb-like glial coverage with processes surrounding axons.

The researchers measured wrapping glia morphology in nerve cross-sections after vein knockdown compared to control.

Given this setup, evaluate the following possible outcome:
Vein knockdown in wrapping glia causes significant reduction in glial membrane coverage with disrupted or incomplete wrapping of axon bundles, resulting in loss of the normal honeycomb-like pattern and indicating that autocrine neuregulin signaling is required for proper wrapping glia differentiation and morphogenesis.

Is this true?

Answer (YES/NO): YES